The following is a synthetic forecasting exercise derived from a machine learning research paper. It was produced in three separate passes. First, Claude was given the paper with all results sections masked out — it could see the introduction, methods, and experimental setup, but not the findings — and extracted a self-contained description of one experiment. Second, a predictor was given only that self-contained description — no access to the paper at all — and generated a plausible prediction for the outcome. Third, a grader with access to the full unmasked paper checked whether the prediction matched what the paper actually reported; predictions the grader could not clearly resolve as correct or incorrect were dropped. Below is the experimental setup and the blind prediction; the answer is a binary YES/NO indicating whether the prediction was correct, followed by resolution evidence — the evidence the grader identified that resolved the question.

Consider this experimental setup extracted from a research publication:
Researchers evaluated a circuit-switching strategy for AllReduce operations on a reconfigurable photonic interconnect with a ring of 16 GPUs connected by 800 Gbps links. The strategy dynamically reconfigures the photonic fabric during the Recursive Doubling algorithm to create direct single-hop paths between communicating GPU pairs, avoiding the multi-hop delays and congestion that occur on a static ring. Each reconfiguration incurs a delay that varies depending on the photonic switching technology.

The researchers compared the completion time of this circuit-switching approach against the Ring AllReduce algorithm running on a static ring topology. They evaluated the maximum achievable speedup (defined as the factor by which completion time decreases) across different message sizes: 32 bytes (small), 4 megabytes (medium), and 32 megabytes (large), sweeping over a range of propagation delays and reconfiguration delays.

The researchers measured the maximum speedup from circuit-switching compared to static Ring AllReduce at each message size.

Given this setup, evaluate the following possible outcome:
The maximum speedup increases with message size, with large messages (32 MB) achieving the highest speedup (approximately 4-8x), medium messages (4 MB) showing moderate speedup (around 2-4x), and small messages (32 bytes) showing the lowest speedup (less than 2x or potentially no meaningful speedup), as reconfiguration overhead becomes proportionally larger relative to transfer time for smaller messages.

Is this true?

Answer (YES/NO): NO